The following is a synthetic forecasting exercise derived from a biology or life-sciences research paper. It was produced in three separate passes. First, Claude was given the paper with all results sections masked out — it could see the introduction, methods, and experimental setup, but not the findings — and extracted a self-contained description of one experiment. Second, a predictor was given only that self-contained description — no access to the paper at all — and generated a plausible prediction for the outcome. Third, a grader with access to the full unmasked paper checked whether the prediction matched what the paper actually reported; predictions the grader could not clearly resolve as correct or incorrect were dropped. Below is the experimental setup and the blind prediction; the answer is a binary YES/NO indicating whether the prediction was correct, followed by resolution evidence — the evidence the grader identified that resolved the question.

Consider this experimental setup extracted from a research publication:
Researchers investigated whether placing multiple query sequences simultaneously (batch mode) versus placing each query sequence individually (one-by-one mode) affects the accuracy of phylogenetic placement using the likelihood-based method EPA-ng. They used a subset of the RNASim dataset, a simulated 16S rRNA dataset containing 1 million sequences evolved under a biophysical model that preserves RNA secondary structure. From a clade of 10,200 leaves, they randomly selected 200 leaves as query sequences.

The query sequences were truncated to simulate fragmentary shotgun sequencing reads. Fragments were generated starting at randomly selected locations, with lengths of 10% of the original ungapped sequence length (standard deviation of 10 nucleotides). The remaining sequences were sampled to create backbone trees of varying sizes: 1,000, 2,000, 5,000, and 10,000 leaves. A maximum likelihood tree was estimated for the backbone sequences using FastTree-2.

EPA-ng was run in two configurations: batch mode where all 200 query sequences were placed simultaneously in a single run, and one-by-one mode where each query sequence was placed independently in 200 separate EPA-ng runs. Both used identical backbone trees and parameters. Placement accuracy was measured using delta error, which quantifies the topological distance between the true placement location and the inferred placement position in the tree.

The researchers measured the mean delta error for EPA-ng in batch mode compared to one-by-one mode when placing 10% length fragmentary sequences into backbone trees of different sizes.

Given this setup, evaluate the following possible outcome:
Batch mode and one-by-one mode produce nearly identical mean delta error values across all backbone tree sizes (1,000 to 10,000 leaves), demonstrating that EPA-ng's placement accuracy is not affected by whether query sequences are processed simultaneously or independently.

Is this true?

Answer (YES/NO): NO